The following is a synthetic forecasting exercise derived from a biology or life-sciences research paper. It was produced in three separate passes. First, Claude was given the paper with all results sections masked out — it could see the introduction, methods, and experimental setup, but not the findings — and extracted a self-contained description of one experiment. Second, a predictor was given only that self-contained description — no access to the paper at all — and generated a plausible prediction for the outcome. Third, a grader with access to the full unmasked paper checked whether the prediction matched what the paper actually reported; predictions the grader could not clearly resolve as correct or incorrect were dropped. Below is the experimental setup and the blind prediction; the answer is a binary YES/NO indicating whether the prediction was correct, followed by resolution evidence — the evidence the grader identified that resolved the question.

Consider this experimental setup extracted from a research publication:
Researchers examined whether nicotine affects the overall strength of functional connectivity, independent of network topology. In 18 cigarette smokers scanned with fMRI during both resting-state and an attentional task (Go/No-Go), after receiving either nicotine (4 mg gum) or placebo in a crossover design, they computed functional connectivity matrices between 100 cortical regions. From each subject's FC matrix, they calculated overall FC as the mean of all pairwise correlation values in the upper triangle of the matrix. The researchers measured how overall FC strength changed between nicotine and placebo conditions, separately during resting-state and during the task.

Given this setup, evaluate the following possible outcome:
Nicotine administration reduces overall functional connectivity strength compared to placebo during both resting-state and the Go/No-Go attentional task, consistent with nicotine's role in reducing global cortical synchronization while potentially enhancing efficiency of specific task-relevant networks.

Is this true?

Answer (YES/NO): NO